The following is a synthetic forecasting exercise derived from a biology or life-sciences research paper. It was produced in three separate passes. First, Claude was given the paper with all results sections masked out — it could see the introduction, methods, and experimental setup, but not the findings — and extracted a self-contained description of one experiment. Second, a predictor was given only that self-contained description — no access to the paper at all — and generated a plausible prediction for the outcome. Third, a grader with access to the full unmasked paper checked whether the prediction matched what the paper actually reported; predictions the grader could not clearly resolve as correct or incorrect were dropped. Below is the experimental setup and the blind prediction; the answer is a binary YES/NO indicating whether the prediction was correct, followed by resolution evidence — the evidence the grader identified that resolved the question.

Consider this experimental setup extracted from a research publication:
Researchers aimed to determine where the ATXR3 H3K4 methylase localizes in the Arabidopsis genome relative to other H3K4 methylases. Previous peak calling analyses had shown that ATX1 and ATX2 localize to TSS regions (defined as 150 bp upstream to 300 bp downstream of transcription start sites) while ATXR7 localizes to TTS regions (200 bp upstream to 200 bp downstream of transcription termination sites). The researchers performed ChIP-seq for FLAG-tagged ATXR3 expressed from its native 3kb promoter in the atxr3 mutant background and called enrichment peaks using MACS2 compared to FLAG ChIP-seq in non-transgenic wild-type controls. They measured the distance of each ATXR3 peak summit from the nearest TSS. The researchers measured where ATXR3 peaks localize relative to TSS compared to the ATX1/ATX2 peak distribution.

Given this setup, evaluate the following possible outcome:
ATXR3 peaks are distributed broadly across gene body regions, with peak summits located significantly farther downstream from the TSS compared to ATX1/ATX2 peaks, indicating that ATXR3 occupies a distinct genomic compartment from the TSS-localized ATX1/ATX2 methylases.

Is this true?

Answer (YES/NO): NO